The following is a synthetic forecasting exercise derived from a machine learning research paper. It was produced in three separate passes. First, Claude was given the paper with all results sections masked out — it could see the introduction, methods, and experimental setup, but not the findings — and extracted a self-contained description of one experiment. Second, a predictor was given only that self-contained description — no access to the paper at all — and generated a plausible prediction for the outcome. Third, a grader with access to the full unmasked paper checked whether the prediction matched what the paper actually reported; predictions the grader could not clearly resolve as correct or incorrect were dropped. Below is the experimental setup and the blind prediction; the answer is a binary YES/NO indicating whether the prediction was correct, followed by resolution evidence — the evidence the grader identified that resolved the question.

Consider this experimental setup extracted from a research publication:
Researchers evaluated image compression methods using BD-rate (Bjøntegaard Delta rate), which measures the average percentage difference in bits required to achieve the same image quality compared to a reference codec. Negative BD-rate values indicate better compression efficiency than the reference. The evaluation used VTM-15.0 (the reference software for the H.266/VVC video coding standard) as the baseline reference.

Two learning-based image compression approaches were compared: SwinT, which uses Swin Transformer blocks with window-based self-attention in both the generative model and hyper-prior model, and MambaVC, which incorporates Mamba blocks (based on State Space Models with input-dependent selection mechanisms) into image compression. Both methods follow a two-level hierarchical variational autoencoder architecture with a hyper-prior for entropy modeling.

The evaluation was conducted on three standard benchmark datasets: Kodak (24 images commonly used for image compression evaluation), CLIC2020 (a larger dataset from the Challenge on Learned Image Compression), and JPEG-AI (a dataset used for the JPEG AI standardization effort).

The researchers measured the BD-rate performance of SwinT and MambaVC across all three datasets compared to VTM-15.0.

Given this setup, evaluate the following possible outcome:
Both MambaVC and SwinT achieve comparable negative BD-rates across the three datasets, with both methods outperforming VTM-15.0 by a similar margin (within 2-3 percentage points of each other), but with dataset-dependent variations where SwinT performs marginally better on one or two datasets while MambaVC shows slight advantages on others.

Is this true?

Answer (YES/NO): NO